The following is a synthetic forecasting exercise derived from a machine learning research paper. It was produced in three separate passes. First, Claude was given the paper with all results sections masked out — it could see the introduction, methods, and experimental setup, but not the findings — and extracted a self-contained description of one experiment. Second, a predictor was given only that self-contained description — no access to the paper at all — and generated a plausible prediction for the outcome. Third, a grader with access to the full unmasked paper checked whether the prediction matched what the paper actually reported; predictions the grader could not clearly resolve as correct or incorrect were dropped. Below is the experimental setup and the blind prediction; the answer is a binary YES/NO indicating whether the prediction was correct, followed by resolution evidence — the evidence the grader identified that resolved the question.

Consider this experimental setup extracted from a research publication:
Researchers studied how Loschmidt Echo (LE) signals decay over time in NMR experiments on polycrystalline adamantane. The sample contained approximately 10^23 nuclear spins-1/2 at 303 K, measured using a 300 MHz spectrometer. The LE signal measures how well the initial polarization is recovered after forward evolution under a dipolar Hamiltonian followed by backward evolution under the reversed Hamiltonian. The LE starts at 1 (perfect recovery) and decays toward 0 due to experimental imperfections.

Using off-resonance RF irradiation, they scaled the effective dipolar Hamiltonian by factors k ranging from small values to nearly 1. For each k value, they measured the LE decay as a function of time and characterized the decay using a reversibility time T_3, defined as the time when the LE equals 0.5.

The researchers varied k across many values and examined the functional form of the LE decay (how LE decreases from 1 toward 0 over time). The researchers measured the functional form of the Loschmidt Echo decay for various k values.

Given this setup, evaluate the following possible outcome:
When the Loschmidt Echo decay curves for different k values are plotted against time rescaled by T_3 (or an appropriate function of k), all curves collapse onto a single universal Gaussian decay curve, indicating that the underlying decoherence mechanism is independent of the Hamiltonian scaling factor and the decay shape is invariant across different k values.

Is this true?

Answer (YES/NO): NO